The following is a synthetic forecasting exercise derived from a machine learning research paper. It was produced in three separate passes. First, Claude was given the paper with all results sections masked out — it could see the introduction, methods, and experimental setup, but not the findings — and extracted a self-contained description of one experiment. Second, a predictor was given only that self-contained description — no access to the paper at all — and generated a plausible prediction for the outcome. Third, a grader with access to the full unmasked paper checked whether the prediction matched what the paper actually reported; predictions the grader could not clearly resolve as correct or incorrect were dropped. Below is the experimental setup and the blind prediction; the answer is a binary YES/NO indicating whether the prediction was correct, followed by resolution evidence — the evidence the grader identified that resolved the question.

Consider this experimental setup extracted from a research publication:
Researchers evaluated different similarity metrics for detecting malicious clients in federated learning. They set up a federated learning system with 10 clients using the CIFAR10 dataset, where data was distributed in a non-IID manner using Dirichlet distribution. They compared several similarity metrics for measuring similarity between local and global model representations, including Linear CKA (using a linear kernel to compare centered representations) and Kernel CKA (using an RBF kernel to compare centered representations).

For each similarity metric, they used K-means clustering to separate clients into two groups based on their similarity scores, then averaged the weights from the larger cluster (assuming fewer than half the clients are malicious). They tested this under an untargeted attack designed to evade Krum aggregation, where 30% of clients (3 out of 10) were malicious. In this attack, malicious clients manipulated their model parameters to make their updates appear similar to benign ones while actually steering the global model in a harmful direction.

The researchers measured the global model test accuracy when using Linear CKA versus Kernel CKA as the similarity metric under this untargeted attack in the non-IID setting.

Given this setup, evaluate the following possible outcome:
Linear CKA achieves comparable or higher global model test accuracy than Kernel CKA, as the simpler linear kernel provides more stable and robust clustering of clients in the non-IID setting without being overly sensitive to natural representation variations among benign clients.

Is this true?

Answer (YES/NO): NO